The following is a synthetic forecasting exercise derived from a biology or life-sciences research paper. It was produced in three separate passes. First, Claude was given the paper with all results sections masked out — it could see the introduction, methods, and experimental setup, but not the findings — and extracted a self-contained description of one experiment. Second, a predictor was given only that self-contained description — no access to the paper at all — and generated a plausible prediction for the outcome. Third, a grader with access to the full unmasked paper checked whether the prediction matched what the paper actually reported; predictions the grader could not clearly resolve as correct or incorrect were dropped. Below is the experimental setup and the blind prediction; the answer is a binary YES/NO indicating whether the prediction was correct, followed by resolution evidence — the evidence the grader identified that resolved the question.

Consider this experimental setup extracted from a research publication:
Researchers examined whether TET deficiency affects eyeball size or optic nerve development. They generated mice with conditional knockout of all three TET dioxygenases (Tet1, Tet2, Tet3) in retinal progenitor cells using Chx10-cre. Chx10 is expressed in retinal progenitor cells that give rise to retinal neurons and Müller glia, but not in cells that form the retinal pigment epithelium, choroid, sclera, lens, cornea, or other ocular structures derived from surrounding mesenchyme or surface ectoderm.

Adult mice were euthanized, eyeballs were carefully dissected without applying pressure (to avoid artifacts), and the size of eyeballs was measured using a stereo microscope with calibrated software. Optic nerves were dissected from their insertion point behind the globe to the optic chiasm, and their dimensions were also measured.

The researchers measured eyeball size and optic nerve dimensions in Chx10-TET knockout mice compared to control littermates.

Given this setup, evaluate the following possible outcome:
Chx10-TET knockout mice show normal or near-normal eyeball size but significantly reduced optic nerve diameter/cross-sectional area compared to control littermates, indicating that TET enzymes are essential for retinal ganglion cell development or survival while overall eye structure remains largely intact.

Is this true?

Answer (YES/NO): NO